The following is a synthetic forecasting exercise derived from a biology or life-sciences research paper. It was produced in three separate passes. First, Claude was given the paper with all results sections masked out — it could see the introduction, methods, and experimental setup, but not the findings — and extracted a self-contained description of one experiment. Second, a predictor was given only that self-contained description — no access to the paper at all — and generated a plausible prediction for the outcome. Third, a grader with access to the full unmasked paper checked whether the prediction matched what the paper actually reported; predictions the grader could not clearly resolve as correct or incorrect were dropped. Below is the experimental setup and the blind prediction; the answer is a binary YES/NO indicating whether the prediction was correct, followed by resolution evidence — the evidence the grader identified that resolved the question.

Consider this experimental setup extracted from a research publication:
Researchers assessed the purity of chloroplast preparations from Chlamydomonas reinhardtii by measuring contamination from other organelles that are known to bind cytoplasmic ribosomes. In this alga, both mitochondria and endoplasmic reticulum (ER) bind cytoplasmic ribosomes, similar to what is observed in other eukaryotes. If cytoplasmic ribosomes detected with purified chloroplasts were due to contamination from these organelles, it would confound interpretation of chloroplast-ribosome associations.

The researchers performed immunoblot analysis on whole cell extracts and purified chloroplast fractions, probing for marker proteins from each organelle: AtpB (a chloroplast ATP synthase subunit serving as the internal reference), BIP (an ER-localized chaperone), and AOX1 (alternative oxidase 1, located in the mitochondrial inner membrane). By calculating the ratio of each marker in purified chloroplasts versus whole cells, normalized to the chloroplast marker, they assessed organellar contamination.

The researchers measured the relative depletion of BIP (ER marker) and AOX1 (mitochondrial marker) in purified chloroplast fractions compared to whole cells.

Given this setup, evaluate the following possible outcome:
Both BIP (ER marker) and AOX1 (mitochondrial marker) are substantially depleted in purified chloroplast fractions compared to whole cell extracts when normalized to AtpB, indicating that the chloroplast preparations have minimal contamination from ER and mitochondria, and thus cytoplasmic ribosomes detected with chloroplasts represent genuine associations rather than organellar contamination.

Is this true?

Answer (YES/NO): YES